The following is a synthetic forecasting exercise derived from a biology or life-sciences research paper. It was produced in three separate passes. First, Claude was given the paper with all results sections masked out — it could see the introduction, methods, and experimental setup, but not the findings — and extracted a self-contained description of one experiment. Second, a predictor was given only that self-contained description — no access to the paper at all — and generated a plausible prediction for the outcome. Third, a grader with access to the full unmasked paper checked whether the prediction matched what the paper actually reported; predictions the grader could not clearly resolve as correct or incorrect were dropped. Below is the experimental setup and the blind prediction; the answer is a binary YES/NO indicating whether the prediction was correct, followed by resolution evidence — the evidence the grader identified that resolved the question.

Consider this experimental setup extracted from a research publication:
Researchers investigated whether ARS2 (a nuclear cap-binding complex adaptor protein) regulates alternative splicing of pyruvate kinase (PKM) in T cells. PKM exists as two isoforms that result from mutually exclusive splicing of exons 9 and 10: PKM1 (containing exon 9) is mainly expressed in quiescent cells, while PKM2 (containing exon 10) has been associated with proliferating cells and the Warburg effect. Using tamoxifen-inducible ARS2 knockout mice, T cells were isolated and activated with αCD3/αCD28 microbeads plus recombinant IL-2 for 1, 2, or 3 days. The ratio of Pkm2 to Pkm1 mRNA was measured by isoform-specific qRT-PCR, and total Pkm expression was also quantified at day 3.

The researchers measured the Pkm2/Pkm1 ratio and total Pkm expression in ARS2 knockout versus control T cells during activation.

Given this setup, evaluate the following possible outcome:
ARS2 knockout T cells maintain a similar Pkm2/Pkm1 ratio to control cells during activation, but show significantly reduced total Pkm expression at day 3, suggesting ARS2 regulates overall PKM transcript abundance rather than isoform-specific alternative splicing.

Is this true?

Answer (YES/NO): NO